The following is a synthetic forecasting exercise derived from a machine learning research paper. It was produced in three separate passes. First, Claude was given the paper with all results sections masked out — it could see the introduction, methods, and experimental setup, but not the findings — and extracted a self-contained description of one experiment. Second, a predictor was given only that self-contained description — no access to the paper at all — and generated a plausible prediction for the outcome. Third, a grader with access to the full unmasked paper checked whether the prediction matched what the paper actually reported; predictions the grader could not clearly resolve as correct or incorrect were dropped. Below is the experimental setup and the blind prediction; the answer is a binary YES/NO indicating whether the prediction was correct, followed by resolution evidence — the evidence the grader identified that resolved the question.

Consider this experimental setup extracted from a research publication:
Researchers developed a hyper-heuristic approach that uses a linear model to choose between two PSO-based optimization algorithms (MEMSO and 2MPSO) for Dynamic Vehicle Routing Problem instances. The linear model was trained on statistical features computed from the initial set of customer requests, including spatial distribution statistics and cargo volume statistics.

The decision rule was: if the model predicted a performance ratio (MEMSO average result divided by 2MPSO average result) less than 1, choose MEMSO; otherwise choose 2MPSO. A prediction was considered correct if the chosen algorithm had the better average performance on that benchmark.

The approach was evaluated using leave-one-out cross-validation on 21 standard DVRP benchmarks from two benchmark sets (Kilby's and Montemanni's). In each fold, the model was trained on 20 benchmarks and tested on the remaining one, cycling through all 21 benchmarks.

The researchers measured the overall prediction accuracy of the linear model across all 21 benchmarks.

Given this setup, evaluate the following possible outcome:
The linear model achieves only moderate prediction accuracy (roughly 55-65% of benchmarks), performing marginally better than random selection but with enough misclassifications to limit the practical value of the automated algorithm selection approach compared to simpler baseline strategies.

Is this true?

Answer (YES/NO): NO